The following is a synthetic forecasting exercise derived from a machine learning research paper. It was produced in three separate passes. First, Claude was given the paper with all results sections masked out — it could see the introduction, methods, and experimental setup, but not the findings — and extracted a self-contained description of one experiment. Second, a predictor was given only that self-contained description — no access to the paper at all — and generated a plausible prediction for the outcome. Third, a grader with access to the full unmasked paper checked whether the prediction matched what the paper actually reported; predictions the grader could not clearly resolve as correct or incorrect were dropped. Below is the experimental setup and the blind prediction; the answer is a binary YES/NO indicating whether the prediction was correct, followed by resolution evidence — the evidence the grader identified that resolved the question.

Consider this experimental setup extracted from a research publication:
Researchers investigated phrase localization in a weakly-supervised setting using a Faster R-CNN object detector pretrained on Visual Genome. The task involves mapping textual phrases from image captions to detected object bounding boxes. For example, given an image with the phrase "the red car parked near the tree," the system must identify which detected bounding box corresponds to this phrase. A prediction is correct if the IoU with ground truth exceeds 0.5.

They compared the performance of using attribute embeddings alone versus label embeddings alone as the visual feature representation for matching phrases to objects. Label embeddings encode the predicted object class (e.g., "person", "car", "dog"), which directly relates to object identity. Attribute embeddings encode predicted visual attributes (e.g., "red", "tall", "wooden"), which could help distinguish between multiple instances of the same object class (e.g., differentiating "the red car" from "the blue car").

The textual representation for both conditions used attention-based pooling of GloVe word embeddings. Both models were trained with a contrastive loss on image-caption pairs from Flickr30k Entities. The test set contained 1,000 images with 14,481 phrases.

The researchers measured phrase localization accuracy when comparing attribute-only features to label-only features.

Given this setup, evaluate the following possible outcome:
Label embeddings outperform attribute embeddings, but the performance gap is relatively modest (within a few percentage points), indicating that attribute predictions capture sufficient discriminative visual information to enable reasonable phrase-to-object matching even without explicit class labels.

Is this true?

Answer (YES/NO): NO